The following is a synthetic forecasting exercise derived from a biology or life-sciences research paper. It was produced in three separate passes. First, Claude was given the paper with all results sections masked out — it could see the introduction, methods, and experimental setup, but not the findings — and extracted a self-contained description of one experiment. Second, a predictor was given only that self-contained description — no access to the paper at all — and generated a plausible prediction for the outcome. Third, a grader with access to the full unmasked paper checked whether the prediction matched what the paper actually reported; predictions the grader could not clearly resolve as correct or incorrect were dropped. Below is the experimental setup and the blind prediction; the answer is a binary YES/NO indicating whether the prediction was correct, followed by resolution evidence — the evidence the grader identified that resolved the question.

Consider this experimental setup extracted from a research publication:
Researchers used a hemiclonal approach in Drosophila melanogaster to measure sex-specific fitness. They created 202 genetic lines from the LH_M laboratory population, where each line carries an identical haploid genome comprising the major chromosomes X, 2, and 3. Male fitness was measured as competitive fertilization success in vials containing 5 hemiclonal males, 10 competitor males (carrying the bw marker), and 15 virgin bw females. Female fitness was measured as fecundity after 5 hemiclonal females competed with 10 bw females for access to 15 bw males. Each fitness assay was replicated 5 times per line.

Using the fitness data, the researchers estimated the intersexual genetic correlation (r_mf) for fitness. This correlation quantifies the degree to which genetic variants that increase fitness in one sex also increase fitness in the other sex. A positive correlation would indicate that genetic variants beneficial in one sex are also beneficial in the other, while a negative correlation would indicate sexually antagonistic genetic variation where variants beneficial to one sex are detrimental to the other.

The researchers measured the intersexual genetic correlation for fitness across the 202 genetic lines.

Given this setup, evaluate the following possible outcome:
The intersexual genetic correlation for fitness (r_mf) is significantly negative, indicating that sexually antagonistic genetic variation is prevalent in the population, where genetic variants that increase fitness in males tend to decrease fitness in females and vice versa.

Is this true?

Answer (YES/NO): NO